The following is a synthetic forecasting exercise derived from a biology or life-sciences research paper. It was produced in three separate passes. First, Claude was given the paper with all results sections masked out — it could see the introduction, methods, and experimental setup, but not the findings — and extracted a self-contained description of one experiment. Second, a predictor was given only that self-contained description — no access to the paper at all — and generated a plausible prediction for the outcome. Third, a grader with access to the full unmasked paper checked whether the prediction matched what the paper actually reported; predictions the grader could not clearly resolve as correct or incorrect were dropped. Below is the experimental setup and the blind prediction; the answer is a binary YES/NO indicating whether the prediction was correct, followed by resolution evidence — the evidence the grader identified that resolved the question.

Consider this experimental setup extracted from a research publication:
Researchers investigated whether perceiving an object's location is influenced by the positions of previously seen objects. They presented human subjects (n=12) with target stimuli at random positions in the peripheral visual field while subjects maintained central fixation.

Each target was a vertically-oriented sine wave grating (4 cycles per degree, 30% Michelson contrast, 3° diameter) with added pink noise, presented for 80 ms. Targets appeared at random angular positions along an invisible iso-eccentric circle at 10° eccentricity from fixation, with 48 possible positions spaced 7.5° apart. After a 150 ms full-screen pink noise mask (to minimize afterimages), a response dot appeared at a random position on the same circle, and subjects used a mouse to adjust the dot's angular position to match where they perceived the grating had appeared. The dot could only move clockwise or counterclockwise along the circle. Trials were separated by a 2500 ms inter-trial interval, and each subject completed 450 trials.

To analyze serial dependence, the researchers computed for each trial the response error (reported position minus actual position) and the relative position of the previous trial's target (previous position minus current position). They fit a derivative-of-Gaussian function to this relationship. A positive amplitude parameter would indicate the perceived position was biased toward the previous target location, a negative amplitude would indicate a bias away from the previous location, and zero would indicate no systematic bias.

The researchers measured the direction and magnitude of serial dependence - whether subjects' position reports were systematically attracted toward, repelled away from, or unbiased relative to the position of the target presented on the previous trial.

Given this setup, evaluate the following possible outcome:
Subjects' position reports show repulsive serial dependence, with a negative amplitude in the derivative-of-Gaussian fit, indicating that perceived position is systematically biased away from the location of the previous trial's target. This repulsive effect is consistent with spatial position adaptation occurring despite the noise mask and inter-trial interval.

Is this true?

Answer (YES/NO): NO